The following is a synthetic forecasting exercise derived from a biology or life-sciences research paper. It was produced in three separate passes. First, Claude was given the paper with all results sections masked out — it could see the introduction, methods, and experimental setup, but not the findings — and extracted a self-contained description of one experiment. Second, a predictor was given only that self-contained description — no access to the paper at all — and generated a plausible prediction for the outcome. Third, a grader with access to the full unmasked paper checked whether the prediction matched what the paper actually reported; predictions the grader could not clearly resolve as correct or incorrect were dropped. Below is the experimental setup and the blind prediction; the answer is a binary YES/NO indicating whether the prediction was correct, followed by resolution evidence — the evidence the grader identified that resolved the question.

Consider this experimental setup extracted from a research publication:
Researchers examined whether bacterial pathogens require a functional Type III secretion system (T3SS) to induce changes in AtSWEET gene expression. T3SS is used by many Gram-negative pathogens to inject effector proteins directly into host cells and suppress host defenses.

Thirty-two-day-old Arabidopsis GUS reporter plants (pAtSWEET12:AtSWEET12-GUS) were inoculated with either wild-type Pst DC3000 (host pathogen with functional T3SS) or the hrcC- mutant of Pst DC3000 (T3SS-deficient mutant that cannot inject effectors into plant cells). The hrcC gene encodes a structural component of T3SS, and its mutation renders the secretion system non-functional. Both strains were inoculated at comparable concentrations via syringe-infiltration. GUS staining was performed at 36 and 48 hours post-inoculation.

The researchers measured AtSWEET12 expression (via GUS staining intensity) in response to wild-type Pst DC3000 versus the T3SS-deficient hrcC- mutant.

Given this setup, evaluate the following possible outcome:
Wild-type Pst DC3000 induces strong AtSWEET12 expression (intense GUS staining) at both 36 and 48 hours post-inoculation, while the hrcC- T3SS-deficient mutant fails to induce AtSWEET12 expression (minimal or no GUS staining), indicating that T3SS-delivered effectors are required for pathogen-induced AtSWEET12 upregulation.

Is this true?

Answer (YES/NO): NO